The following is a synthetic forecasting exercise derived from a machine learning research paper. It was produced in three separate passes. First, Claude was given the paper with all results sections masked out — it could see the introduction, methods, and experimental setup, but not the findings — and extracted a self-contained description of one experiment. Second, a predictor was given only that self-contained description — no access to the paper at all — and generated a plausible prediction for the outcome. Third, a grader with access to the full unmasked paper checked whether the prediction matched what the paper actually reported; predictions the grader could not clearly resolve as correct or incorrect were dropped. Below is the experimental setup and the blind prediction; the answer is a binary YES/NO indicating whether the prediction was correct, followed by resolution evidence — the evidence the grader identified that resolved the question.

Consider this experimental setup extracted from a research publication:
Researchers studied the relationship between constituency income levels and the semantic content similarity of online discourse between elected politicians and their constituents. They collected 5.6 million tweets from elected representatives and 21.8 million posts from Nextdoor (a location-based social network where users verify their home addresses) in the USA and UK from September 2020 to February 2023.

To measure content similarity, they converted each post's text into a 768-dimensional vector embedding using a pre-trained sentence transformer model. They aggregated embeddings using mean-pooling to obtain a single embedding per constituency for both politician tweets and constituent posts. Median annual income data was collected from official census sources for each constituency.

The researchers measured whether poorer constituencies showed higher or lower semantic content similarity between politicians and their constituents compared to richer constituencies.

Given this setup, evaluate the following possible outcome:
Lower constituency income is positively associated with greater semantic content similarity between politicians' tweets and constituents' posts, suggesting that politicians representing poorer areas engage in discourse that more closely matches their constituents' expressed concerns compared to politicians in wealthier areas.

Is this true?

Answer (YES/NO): YES